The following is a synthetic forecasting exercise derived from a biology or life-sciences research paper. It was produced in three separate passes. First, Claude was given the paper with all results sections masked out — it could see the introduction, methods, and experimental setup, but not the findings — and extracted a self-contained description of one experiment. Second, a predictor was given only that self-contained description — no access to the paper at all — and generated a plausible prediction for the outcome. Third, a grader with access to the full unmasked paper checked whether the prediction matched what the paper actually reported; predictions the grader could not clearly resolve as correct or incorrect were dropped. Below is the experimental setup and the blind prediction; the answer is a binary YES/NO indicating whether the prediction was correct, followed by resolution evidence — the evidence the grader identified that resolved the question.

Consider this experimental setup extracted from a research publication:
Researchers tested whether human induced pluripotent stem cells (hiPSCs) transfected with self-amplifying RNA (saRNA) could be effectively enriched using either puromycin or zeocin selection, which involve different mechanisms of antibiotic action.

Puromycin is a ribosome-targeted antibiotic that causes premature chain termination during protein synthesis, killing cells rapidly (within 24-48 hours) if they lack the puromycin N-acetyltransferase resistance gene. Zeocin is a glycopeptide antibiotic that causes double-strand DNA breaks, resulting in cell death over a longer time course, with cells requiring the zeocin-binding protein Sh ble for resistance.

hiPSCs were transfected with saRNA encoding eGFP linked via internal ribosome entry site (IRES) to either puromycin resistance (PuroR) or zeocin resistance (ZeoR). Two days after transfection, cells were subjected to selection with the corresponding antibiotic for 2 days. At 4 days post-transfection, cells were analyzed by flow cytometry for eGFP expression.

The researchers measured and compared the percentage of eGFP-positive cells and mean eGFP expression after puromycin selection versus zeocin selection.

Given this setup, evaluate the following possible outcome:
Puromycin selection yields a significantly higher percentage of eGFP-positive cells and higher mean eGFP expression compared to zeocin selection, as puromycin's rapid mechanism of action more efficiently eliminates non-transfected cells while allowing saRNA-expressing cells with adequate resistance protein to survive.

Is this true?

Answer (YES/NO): NO